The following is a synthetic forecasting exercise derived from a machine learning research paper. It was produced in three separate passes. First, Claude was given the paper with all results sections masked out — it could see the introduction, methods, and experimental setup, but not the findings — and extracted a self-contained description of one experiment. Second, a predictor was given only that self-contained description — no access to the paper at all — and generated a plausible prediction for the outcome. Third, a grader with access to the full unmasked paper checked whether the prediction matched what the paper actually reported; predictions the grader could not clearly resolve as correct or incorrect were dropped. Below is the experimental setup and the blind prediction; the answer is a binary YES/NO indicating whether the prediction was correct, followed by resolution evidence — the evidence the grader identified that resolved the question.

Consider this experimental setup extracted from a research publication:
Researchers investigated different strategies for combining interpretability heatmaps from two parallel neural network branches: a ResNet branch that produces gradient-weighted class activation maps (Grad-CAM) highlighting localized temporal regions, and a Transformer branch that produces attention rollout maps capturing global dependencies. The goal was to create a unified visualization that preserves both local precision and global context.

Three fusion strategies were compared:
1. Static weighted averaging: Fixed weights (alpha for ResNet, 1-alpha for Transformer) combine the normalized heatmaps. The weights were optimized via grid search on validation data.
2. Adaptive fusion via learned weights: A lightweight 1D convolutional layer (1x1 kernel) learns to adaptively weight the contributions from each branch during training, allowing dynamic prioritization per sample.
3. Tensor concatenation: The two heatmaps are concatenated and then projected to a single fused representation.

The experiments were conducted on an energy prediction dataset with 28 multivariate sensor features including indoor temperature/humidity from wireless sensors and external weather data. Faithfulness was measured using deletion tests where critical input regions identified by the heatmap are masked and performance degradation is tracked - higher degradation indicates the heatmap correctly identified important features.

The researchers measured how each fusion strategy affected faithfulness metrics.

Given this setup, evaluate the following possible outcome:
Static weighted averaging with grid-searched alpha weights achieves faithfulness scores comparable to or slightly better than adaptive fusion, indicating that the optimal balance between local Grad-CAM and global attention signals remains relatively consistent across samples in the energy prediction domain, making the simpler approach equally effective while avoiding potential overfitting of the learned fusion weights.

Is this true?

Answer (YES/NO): NO